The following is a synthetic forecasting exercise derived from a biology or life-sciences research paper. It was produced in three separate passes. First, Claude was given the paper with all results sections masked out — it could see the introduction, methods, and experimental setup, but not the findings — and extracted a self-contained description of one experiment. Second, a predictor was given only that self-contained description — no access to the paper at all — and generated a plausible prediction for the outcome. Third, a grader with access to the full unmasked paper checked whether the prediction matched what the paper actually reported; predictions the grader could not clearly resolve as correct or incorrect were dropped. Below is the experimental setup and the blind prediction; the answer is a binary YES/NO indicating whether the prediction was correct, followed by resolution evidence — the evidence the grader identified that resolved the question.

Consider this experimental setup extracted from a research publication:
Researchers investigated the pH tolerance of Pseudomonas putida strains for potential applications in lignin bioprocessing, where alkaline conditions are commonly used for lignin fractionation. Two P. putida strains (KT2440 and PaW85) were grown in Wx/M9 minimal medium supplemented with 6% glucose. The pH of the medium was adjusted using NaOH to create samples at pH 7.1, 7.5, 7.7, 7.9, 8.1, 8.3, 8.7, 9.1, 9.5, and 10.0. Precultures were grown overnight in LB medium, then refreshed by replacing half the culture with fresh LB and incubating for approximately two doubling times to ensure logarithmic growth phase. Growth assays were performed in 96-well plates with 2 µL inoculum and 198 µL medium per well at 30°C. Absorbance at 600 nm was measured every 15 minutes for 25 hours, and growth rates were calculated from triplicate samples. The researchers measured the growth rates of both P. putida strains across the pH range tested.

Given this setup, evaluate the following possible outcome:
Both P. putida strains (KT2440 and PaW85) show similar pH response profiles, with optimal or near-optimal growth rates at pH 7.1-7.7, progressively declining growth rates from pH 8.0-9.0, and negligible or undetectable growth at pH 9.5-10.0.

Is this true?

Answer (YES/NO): NO